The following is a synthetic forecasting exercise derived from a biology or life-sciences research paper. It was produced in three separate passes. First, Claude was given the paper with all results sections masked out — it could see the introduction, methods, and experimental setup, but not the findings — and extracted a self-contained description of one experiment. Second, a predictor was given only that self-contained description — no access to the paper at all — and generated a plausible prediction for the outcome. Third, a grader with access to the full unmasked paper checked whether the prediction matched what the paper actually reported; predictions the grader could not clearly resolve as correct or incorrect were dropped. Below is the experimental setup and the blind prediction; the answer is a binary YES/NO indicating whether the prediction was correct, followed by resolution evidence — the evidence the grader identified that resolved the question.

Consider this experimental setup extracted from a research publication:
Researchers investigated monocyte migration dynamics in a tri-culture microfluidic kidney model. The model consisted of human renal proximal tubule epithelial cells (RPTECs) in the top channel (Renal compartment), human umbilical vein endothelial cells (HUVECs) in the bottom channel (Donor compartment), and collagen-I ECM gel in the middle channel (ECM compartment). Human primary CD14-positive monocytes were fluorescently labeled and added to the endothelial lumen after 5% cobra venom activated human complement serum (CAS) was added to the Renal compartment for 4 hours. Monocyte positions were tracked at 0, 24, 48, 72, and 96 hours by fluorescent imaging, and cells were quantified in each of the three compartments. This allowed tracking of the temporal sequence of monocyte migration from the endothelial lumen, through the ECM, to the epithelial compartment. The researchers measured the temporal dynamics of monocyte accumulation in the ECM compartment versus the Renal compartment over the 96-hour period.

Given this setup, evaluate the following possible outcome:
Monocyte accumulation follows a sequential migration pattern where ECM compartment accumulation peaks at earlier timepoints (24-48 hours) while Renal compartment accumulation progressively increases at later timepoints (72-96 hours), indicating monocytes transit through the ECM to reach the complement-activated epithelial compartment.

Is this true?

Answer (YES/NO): YES